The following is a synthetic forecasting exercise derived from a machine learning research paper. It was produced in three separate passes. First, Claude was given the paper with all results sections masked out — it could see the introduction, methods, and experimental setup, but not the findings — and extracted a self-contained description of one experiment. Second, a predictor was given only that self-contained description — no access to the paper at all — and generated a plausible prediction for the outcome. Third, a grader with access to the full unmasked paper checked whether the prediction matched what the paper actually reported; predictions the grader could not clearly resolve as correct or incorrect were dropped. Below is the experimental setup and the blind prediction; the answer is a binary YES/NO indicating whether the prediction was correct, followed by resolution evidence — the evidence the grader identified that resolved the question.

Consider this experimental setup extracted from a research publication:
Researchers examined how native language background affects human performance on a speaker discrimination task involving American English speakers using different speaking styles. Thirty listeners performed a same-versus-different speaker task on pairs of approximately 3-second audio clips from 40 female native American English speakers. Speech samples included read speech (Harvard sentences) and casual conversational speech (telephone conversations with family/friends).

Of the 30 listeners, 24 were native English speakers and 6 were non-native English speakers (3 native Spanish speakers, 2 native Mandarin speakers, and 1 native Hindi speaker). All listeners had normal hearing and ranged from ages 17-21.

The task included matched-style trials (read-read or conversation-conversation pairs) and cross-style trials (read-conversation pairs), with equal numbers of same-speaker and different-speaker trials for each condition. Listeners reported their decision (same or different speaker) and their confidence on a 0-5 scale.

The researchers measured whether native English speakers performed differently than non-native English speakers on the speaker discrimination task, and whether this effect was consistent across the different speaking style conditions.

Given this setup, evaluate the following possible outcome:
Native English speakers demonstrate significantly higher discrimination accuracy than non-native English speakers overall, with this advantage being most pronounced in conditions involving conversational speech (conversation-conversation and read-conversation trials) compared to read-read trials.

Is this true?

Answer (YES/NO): NO